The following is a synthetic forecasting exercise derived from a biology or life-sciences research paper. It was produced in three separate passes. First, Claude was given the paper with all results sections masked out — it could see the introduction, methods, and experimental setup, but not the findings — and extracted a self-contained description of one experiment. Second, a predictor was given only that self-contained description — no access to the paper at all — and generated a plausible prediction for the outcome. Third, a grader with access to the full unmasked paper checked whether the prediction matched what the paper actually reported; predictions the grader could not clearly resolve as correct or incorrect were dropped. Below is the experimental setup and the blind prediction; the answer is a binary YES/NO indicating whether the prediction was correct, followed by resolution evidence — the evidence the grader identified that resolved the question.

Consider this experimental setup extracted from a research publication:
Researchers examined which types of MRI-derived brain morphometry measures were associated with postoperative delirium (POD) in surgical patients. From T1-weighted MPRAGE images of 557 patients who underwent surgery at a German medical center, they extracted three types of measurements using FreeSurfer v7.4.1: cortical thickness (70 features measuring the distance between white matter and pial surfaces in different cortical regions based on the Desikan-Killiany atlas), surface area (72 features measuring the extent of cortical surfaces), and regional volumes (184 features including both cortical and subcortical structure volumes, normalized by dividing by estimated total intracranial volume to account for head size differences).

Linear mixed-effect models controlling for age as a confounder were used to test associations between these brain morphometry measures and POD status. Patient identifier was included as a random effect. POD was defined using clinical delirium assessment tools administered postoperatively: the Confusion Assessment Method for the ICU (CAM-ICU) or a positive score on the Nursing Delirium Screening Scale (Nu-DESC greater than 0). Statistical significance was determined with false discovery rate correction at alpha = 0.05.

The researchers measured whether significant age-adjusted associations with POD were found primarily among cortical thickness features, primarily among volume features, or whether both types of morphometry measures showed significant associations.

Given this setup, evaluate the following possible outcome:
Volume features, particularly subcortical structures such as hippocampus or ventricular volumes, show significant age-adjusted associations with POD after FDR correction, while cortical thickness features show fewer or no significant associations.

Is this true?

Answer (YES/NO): NO